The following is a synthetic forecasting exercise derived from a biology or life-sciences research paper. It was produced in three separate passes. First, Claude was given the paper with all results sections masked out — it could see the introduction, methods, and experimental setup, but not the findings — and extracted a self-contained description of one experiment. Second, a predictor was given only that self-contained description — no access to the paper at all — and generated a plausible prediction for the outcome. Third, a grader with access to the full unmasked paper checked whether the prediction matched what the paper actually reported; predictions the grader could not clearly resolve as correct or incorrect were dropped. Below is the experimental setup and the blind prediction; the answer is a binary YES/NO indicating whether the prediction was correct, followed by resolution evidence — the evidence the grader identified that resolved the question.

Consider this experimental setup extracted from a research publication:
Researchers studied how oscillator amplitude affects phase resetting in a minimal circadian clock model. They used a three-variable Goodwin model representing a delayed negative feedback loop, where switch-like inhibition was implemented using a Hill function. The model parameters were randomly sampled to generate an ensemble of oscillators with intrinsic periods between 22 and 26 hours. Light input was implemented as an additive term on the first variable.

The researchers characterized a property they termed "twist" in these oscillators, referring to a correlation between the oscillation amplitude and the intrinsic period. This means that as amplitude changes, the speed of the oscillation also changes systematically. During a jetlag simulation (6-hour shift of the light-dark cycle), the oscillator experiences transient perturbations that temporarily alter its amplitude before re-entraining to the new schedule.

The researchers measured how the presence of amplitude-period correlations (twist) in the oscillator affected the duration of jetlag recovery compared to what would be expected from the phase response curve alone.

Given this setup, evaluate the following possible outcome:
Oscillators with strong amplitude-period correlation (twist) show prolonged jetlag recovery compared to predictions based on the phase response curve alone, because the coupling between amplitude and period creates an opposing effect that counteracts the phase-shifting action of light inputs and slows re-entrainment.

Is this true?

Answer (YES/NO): NO